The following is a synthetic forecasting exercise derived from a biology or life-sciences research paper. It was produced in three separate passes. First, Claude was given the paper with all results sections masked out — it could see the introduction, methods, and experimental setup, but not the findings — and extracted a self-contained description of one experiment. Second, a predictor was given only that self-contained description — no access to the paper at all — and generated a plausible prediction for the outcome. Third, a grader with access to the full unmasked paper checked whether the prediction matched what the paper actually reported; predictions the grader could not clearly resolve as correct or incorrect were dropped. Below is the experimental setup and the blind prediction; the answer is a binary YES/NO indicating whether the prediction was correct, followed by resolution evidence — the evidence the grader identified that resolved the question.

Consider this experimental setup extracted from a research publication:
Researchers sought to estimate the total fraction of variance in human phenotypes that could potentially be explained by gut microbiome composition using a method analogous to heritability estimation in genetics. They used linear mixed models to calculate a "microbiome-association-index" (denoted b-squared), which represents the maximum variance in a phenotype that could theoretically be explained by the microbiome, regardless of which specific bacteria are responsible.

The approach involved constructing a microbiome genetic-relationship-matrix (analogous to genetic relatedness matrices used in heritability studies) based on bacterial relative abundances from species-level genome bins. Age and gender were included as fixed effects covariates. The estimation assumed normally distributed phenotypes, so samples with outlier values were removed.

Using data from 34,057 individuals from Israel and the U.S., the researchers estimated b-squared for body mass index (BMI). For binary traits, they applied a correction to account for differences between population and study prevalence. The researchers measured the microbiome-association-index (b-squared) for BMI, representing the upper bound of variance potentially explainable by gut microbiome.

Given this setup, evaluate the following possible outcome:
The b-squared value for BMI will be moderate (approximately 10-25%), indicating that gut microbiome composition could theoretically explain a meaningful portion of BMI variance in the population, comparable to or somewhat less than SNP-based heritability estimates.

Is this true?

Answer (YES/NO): YES